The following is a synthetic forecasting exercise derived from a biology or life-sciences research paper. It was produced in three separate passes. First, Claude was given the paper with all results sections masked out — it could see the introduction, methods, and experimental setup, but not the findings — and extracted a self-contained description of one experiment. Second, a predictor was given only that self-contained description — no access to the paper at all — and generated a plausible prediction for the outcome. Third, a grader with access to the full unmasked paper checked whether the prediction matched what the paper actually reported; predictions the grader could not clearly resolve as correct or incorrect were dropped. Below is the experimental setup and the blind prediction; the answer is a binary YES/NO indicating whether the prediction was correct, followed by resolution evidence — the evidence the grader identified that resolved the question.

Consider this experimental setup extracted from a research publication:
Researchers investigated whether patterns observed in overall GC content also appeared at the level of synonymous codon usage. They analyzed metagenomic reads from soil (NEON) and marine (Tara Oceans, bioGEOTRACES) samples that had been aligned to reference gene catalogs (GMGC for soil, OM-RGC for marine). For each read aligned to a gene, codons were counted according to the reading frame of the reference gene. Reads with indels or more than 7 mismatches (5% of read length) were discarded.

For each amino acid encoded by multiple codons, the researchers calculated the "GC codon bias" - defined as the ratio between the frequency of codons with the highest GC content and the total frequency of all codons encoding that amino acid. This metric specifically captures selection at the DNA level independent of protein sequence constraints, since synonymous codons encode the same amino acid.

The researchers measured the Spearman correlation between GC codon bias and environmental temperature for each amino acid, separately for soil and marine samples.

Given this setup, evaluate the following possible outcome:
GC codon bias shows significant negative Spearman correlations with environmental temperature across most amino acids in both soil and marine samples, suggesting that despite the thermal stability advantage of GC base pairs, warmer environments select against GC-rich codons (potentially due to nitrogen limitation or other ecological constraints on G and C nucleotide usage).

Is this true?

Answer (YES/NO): NO